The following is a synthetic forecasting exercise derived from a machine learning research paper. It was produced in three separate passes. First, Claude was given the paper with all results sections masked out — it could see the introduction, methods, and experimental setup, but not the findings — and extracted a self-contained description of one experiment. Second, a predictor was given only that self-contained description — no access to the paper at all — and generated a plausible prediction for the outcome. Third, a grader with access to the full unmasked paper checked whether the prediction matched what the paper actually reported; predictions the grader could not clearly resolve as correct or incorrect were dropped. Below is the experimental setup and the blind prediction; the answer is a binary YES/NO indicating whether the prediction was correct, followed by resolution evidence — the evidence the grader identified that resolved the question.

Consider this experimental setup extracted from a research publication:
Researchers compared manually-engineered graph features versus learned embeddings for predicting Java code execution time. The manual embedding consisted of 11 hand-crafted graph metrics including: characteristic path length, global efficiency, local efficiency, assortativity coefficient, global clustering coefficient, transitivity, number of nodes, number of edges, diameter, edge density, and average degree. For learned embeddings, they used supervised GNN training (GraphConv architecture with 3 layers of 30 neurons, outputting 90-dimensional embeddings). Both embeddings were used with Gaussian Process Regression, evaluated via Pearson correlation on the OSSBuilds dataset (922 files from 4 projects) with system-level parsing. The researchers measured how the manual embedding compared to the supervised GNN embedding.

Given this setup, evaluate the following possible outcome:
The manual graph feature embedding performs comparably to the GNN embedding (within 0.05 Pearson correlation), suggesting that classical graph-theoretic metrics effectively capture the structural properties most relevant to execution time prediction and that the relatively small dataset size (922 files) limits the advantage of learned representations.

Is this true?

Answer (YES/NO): NO